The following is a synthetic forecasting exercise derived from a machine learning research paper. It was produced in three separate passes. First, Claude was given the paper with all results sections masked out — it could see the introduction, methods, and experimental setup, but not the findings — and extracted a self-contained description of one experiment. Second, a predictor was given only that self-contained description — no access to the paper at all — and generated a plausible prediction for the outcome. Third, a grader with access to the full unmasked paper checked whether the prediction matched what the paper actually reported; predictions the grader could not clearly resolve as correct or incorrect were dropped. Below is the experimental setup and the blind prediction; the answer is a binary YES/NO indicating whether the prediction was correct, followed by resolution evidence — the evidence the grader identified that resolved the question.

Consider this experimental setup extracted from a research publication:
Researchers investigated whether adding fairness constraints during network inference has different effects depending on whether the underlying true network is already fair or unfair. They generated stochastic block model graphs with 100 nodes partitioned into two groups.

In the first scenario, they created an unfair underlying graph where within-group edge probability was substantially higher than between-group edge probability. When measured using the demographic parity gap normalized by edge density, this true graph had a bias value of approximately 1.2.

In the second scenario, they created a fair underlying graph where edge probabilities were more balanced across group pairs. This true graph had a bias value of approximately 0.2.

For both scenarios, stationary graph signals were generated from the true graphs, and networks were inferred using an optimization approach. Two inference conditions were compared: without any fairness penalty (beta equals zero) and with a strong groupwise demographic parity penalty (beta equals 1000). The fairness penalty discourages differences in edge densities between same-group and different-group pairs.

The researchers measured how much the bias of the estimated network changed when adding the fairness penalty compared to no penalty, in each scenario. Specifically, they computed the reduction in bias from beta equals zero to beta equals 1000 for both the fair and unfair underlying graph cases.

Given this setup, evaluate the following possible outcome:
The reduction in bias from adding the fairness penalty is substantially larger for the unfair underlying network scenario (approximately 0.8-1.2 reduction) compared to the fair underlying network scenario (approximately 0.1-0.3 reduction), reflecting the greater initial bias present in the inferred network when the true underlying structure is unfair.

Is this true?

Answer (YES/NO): NO